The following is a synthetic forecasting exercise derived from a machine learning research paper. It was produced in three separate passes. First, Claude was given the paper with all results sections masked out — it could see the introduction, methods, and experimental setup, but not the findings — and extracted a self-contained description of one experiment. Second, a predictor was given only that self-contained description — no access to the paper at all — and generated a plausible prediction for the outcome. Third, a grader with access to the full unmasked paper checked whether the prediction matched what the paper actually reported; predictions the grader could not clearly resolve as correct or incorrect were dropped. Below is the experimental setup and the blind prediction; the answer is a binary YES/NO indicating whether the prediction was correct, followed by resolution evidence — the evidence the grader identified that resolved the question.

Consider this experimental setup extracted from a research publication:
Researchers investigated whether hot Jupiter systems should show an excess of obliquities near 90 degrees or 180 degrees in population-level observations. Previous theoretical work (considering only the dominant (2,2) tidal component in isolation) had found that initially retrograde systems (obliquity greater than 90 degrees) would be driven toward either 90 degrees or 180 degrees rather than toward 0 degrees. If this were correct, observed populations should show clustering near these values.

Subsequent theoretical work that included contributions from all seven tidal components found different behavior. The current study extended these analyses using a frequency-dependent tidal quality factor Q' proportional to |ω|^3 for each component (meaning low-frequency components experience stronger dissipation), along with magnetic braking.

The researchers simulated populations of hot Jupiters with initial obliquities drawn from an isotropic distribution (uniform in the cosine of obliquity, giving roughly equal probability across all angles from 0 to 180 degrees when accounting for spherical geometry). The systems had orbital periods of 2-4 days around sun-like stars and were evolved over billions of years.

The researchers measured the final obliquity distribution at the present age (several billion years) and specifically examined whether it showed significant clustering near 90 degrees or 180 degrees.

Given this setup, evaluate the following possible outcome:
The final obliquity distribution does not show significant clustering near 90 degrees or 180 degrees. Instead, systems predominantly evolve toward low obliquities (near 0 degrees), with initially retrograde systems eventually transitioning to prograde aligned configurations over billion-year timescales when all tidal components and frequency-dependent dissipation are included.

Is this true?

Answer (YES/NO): YES